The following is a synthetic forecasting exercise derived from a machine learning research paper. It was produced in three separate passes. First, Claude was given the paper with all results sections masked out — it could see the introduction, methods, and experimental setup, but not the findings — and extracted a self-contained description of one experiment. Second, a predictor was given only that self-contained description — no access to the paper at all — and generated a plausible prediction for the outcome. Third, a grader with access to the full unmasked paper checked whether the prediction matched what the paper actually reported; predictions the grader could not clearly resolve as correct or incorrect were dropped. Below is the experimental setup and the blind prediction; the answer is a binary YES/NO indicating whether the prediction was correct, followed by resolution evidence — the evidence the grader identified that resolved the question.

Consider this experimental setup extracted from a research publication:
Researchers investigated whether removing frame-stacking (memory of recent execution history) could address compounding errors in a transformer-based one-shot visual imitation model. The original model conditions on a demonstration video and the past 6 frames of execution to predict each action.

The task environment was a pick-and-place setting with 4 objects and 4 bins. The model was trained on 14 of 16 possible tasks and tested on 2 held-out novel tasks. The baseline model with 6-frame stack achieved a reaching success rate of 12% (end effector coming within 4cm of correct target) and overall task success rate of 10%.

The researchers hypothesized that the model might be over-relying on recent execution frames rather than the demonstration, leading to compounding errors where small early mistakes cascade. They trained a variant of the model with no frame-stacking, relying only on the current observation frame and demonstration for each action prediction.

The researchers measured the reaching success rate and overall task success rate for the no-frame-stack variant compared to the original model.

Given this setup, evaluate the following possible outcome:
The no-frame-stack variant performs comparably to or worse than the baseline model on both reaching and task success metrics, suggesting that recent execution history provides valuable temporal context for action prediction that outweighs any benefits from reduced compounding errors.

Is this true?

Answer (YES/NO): YES